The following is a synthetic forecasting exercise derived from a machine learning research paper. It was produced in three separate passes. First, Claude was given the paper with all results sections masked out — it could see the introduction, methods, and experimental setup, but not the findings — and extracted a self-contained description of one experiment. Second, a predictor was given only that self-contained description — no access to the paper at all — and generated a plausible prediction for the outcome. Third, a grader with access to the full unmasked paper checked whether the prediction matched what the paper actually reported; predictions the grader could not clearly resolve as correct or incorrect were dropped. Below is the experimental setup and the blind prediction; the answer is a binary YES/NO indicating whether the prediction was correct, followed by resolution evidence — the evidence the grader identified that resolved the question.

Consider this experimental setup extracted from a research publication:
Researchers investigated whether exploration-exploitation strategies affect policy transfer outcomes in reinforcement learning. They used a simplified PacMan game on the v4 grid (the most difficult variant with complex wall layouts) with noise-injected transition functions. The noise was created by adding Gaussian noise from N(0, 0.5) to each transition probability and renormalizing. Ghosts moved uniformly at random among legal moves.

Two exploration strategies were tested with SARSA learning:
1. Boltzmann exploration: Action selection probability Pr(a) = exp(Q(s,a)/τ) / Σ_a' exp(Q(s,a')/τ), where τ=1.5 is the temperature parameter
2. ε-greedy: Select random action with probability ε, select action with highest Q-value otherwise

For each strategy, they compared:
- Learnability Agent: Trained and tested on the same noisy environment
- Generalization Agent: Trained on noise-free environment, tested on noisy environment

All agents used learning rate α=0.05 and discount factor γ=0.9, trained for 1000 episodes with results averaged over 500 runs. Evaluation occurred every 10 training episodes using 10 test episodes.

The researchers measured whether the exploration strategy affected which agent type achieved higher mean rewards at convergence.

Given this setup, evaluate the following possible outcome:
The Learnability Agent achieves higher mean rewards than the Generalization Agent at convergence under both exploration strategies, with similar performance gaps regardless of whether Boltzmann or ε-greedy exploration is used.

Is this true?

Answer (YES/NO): NO